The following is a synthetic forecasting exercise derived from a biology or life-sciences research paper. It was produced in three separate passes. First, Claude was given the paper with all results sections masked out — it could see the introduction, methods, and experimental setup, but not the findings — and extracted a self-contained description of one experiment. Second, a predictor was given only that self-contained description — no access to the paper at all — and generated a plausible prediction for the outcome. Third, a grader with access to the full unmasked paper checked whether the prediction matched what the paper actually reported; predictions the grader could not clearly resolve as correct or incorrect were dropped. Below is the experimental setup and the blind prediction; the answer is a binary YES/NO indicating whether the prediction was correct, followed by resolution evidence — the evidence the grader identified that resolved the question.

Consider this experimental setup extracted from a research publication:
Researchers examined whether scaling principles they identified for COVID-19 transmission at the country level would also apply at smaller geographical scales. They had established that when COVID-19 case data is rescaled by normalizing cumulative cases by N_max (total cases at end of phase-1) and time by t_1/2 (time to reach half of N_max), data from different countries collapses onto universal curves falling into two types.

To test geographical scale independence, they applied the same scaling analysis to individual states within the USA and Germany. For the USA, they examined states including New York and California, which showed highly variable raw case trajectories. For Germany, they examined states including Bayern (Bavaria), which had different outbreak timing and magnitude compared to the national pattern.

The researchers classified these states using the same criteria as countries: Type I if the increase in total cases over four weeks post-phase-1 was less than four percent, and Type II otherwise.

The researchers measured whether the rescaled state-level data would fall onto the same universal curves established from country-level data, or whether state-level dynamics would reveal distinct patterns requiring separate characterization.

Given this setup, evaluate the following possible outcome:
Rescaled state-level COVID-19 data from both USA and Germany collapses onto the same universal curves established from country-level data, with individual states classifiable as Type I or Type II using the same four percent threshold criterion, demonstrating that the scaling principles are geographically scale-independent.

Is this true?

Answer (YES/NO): YES